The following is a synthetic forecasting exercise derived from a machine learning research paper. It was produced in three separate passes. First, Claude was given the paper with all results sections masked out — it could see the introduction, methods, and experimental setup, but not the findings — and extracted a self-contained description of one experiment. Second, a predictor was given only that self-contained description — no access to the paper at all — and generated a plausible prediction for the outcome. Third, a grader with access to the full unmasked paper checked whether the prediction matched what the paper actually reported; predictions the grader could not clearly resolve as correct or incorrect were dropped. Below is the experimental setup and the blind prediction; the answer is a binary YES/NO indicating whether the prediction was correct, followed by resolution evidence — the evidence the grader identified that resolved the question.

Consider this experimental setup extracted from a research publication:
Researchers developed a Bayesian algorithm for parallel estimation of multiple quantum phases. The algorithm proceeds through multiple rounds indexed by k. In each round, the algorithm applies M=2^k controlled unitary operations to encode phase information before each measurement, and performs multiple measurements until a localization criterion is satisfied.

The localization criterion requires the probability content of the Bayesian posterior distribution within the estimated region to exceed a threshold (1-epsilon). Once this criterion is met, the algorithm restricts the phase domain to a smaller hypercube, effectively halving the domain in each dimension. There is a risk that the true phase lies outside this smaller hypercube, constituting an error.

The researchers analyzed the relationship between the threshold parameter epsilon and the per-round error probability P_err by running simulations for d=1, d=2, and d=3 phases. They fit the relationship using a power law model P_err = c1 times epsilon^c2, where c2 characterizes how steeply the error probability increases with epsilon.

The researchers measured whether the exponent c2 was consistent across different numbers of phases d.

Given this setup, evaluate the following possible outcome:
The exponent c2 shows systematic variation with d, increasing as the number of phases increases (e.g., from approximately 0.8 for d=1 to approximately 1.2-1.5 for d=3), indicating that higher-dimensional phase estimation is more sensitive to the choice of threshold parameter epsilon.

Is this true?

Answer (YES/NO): NO